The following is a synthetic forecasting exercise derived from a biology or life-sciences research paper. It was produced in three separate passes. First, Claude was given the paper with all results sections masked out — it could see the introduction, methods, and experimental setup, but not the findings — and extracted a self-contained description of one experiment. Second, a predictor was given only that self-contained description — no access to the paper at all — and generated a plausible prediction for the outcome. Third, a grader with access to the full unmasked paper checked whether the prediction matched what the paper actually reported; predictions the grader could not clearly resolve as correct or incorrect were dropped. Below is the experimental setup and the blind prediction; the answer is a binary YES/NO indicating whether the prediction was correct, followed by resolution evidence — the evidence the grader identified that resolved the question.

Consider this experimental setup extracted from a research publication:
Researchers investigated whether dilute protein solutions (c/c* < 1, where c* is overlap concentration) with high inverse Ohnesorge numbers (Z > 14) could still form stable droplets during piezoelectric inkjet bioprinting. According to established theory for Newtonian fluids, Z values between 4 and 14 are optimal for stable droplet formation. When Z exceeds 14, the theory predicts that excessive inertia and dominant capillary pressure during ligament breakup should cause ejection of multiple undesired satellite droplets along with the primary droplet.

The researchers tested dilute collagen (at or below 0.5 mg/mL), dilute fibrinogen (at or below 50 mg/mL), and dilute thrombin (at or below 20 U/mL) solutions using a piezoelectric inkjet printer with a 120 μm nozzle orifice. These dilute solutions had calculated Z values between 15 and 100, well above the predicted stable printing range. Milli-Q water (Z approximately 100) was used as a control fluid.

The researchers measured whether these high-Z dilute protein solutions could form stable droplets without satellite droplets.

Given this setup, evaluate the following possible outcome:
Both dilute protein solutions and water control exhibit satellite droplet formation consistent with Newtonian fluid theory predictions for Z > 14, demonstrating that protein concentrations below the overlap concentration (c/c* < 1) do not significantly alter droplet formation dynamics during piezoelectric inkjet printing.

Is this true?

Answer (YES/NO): NO